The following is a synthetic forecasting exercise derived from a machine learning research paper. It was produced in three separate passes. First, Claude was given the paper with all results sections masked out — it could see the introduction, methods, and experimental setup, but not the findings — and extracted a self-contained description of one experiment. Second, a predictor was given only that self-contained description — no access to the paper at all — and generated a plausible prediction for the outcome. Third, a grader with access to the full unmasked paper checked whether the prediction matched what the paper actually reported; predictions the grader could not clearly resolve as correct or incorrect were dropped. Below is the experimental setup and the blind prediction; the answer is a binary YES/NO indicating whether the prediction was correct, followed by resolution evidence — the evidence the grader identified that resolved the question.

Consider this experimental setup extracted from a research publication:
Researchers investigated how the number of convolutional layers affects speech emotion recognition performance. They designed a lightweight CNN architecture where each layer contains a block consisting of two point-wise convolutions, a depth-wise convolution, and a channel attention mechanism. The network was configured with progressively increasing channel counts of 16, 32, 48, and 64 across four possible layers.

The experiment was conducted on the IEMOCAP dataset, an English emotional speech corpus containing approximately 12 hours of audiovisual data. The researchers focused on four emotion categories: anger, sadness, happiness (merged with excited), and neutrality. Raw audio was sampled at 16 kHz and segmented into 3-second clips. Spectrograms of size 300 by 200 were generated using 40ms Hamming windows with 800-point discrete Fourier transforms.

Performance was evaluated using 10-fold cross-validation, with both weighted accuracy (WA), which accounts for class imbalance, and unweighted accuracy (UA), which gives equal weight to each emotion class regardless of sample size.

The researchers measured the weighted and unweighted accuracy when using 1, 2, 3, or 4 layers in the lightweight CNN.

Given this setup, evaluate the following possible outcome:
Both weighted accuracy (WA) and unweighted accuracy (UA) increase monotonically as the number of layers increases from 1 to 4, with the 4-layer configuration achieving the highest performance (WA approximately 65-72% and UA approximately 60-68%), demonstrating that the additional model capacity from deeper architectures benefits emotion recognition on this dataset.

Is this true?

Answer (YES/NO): NO